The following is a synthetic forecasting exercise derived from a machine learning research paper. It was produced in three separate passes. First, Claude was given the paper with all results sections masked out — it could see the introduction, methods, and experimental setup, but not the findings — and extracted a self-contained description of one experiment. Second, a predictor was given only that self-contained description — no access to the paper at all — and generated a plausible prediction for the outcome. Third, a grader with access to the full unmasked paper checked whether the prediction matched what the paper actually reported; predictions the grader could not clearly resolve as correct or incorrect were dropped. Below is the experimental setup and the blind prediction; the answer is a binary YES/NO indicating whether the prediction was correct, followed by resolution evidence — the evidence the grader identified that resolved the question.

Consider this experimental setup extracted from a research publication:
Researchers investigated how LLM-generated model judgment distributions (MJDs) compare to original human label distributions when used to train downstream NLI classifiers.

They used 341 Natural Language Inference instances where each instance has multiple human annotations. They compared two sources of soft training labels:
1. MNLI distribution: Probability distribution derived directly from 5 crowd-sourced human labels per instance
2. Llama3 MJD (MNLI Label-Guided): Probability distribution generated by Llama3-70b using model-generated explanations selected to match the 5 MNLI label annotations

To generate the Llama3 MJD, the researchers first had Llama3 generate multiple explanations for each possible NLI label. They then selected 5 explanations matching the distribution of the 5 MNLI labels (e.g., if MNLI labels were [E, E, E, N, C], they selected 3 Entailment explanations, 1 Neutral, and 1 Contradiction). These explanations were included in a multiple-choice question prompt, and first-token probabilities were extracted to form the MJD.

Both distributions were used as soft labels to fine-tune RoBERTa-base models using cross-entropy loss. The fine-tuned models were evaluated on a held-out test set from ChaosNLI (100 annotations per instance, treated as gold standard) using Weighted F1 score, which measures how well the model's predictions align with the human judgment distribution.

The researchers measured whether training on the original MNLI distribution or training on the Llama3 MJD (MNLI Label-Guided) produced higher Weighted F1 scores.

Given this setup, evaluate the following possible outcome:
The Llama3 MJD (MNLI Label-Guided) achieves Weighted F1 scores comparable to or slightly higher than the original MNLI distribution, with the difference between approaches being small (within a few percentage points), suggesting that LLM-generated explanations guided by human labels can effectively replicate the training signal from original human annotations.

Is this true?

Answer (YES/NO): YES